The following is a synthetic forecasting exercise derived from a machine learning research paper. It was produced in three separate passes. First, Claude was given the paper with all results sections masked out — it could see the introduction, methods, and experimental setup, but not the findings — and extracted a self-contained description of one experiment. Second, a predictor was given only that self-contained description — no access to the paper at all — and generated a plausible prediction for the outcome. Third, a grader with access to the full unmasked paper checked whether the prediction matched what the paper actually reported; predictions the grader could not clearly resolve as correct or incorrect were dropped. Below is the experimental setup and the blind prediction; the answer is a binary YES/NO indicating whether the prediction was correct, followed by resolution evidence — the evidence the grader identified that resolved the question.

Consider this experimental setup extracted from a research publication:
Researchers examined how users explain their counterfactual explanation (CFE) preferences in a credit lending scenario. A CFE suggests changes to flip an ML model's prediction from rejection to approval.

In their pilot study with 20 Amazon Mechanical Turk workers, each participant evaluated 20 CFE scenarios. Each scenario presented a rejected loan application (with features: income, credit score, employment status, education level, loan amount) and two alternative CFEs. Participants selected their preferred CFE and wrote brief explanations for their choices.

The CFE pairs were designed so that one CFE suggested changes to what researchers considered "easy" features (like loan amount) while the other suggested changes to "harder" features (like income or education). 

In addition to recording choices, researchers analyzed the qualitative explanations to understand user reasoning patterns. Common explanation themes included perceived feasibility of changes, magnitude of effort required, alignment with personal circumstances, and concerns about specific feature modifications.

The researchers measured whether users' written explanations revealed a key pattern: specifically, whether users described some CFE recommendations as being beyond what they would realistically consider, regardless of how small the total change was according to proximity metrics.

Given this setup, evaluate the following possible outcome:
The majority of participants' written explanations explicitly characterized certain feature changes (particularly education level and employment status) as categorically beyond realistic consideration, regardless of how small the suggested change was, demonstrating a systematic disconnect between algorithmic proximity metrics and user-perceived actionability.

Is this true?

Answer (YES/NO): NO